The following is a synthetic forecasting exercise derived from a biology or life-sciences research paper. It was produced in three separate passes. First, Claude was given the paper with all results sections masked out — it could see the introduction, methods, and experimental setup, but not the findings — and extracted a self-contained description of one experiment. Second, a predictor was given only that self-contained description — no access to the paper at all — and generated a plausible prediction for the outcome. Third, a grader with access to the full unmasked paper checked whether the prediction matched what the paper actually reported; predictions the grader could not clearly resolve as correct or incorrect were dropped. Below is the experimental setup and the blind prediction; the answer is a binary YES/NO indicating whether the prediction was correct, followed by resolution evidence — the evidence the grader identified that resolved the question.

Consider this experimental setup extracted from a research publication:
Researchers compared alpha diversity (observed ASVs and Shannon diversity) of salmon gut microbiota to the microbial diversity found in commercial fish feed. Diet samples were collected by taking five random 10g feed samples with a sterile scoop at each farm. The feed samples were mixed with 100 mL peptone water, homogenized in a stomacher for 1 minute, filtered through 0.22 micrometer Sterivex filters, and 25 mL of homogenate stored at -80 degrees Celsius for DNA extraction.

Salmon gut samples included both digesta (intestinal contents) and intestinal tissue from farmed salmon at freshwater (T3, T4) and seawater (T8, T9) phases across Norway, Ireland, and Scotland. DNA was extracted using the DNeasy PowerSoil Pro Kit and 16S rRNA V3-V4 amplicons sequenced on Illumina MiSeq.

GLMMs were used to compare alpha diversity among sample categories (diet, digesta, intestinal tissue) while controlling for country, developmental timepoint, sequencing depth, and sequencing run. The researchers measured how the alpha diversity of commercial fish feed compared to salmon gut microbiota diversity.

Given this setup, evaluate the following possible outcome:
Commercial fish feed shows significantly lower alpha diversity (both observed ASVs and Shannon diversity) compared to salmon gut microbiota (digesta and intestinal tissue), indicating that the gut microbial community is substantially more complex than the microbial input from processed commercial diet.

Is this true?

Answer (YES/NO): NO